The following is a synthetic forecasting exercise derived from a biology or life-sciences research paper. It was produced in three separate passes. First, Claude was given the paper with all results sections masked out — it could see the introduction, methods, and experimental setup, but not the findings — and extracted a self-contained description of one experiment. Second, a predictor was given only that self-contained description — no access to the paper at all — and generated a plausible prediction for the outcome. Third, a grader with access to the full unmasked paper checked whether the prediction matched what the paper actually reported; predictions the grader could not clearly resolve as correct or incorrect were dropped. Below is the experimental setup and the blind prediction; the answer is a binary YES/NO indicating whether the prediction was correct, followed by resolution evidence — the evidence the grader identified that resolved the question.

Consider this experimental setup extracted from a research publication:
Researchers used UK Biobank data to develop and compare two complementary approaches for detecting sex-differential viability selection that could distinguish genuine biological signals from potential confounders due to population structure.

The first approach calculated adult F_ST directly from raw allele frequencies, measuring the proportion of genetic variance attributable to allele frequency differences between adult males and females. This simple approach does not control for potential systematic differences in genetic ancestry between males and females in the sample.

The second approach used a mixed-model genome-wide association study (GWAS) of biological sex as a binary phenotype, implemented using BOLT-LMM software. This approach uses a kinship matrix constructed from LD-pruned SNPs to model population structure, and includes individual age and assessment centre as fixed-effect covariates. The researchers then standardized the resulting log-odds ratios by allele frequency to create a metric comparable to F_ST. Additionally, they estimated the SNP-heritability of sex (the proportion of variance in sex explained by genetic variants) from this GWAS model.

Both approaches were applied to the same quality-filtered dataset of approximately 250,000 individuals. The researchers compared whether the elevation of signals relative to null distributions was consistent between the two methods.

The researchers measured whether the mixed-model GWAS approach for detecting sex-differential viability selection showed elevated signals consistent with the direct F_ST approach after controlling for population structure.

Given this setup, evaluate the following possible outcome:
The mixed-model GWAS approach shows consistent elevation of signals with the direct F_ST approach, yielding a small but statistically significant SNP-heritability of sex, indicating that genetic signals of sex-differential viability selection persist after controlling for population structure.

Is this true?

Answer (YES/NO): YES